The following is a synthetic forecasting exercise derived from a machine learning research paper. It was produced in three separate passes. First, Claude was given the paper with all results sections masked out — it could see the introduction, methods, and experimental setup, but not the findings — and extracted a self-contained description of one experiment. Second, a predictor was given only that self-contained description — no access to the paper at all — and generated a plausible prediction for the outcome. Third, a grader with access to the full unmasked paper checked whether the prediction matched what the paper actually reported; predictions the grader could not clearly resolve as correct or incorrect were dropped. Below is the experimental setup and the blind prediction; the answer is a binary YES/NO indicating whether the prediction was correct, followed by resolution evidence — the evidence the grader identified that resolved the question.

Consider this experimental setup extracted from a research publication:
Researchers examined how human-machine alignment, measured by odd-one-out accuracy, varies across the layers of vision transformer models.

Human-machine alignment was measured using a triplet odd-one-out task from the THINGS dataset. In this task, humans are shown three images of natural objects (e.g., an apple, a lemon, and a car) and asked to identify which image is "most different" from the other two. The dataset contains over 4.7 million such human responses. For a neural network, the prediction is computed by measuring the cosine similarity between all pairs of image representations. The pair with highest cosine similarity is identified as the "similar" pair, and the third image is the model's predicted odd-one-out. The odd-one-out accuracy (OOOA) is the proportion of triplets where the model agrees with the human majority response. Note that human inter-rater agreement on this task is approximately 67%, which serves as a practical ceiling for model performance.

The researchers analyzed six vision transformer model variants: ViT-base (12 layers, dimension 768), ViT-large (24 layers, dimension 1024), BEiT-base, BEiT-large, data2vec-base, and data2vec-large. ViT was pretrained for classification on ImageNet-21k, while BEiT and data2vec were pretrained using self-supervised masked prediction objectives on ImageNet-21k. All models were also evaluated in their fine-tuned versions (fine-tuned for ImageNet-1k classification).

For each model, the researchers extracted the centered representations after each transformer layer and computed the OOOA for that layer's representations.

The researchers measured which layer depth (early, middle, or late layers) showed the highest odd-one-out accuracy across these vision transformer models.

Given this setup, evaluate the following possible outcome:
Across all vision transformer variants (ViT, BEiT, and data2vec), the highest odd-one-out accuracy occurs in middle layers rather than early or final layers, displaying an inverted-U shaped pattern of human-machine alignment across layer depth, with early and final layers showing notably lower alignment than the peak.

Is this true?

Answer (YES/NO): YES